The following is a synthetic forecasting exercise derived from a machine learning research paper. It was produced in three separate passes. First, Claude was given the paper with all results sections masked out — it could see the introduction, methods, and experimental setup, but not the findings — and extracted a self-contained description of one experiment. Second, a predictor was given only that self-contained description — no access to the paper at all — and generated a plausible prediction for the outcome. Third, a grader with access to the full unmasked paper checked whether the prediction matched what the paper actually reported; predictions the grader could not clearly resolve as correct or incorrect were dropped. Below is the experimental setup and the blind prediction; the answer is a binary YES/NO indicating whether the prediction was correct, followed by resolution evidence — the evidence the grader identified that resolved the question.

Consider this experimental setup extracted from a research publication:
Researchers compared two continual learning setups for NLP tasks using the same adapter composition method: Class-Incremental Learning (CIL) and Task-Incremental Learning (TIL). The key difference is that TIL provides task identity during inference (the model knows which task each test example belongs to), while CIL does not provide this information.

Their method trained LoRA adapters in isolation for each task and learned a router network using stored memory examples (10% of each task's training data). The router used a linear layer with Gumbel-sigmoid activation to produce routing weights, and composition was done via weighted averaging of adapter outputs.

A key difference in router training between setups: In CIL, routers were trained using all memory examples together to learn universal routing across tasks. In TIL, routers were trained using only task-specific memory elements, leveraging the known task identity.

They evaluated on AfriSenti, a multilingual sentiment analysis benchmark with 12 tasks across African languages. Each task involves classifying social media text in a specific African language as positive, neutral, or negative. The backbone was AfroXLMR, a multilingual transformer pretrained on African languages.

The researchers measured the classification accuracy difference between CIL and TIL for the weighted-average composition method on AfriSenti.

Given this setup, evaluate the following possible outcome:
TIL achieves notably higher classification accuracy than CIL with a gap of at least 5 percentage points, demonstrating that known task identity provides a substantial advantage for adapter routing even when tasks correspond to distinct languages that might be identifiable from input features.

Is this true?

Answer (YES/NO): NO